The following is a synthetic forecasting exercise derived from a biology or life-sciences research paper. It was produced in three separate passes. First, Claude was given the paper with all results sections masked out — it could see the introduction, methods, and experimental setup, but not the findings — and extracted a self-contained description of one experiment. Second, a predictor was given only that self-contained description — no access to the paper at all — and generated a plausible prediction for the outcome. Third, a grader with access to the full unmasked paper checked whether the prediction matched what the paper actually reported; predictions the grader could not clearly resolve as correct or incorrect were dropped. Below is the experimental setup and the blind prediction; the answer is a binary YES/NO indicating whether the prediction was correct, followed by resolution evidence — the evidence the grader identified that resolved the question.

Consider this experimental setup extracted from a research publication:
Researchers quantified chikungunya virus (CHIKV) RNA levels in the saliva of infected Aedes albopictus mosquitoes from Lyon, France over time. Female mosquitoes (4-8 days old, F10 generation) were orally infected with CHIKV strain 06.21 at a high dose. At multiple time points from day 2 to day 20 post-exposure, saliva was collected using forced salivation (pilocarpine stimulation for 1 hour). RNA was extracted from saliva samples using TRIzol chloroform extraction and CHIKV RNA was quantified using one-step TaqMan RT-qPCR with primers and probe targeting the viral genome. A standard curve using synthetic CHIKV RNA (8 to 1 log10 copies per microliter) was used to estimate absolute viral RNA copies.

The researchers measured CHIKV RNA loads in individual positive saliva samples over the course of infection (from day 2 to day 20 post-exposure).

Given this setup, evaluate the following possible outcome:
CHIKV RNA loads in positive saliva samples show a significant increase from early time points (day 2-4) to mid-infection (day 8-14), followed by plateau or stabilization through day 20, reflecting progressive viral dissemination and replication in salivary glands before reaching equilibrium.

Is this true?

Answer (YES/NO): NO